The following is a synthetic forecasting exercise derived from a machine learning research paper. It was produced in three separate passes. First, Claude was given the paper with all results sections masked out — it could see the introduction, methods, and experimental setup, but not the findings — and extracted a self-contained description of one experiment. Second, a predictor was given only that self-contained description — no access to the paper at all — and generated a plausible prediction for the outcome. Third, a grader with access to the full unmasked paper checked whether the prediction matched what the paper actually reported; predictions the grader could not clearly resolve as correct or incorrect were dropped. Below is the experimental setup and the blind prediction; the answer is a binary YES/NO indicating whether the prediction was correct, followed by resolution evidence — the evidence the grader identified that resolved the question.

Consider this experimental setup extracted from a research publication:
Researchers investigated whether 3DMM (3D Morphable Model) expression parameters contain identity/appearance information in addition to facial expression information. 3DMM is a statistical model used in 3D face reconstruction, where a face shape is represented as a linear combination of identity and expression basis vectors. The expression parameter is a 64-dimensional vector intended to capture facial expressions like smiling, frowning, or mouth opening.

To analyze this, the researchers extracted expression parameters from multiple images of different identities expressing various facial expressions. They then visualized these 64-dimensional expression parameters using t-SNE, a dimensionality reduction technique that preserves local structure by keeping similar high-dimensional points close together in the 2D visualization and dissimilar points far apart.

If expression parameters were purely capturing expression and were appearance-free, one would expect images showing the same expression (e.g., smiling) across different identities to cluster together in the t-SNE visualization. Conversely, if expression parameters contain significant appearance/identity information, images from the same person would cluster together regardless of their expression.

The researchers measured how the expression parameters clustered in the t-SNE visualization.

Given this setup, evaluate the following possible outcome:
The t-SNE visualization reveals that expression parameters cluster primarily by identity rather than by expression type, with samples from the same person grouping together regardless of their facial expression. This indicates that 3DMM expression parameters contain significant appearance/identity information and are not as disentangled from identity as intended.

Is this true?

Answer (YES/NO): YES